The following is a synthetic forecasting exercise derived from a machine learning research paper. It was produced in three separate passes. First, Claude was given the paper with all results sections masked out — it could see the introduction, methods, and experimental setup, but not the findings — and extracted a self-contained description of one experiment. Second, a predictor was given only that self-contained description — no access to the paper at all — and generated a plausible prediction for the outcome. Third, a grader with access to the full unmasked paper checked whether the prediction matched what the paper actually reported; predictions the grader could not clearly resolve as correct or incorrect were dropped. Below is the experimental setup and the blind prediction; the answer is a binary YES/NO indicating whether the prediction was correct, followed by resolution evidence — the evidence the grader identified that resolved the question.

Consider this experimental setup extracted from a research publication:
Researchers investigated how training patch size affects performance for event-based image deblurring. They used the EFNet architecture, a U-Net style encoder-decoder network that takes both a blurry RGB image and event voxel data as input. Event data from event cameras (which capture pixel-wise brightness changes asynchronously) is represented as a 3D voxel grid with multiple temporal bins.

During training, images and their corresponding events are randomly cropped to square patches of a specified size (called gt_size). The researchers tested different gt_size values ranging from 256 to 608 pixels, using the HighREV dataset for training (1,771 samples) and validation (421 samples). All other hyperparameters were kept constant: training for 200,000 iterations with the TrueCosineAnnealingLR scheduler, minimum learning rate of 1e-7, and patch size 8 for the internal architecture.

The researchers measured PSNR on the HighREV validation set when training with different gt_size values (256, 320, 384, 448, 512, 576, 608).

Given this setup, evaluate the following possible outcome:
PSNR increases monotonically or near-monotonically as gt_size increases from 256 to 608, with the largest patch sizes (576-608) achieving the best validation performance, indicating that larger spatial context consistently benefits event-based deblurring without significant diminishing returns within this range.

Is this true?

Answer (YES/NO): NO